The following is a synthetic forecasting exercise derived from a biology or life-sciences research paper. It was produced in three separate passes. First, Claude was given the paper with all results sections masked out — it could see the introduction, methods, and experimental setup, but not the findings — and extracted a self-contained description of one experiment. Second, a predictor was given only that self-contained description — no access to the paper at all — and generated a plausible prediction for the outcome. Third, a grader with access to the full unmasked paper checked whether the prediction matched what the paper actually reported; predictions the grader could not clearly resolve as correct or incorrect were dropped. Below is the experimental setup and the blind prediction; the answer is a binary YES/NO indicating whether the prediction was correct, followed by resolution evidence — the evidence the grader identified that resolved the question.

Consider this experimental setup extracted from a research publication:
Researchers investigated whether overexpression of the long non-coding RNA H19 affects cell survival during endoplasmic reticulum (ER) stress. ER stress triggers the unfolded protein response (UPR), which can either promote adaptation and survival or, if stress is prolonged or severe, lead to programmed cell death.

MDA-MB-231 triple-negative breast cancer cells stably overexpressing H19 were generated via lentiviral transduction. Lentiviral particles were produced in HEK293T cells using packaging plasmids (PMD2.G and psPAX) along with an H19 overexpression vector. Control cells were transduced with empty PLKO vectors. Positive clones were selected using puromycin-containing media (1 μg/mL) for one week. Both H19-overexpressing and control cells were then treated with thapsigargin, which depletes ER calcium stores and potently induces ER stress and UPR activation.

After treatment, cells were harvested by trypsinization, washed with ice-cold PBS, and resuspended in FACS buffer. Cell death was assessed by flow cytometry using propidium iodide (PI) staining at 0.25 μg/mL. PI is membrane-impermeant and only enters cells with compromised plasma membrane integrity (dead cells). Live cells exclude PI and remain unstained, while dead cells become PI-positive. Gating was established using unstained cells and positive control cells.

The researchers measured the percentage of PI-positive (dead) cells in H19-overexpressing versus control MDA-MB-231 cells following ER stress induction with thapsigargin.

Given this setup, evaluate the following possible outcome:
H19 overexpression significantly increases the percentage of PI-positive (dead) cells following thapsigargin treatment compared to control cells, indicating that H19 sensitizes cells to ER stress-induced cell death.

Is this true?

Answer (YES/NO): NO